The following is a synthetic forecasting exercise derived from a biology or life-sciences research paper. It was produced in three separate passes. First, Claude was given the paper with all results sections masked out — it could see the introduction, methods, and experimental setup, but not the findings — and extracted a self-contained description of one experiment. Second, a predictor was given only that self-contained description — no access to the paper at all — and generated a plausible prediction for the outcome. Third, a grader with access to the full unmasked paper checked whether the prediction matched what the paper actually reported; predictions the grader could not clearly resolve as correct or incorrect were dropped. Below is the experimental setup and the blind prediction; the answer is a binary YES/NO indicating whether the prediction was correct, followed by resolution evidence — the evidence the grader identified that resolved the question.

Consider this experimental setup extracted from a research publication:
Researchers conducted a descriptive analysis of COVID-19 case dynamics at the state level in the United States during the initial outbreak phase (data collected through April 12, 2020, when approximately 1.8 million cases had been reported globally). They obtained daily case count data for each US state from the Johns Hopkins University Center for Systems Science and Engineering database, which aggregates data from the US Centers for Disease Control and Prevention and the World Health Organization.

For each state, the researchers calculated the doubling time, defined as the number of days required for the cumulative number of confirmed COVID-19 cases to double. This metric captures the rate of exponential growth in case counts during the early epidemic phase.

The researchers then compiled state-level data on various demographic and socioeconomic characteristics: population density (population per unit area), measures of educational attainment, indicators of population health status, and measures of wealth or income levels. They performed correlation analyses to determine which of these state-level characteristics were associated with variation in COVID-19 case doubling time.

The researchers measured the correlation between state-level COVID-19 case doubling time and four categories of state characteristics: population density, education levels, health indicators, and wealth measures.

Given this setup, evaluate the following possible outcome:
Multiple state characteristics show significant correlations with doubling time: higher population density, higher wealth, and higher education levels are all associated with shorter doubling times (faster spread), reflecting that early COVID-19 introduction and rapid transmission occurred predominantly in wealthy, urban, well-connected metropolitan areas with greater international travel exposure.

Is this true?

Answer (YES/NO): NO